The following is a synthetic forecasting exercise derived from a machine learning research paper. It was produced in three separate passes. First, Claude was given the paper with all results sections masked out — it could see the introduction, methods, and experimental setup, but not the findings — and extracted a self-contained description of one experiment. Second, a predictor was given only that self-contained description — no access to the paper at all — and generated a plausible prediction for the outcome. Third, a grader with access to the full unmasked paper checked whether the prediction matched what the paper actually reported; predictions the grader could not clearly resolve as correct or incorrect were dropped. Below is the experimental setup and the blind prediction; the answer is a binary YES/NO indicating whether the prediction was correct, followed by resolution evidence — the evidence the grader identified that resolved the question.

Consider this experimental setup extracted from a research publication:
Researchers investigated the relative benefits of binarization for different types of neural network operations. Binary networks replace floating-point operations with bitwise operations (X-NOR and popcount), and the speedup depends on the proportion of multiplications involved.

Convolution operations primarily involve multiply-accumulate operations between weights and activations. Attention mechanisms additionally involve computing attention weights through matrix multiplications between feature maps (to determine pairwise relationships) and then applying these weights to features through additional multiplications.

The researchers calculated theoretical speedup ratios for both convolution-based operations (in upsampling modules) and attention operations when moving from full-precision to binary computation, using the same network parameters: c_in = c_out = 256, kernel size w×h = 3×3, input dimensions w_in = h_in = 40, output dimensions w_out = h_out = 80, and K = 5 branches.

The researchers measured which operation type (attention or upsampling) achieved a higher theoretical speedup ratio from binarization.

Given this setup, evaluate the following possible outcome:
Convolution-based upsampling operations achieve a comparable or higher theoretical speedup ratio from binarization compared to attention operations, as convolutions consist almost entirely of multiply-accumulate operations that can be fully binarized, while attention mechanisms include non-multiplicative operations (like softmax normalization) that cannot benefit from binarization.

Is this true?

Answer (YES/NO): NO